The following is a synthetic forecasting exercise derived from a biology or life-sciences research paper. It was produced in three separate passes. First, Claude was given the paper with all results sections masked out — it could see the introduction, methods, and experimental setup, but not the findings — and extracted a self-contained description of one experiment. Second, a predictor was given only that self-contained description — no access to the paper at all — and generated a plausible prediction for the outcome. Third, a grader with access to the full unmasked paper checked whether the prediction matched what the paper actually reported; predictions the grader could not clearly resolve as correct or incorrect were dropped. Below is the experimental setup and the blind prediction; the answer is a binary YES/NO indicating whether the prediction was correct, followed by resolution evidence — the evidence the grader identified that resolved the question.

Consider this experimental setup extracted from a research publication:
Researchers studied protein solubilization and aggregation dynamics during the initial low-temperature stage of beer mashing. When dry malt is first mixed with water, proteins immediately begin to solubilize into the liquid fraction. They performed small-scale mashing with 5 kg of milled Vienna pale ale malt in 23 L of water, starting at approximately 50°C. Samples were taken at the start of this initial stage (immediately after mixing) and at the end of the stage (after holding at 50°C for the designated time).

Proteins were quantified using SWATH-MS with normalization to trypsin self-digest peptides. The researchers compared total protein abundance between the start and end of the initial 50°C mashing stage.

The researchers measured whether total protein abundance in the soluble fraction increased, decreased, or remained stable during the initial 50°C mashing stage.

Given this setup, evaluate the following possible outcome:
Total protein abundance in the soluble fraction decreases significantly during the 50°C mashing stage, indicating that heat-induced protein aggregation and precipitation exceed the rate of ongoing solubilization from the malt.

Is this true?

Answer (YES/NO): NO